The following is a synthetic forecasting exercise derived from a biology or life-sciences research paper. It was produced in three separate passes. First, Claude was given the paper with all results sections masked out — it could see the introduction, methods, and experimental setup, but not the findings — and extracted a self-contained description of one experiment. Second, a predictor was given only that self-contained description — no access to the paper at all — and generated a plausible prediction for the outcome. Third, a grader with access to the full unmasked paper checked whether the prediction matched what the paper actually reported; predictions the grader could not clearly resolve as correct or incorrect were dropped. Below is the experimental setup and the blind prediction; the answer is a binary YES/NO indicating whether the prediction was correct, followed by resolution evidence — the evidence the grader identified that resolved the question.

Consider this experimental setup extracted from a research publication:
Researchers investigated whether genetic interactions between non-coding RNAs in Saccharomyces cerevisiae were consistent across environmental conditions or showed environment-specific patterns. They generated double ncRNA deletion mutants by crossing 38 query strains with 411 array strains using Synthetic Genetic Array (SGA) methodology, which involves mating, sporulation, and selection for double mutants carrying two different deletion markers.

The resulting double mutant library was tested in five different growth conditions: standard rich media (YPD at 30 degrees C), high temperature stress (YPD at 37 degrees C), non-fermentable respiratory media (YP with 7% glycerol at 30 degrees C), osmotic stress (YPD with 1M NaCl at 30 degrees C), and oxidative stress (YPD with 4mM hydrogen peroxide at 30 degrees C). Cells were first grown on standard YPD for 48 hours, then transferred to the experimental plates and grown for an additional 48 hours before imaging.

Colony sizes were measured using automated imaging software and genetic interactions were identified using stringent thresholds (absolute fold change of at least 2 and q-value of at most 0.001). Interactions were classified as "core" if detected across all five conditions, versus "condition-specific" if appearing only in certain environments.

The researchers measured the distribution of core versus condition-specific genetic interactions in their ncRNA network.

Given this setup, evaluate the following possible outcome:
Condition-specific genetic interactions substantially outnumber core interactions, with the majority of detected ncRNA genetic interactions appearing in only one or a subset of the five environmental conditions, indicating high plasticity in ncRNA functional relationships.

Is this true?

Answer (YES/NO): YES